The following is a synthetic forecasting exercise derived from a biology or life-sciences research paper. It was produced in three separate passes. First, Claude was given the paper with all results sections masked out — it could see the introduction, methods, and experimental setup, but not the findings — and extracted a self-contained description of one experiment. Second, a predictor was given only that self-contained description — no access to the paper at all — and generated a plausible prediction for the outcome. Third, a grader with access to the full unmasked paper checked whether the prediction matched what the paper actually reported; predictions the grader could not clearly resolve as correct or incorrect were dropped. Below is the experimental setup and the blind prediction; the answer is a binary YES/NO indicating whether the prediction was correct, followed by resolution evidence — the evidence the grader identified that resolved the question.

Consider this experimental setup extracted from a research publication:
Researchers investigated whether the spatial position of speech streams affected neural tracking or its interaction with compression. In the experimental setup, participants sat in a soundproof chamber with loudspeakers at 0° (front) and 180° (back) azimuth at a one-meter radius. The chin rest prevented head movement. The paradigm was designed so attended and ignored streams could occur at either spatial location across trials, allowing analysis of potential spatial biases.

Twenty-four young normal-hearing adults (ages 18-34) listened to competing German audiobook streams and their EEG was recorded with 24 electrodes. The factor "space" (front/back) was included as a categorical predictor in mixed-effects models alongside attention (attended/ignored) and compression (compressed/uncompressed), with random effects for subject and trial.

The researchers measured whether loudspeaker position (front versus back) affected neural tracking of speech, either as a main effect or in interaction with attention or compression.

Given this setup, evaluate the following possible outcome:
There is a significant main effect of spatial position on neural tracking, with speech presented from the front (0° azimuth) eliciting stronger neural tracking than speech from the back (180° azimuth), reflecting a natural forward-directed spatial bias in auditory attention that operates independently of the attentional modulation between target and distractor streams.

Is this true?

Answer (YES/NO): NO